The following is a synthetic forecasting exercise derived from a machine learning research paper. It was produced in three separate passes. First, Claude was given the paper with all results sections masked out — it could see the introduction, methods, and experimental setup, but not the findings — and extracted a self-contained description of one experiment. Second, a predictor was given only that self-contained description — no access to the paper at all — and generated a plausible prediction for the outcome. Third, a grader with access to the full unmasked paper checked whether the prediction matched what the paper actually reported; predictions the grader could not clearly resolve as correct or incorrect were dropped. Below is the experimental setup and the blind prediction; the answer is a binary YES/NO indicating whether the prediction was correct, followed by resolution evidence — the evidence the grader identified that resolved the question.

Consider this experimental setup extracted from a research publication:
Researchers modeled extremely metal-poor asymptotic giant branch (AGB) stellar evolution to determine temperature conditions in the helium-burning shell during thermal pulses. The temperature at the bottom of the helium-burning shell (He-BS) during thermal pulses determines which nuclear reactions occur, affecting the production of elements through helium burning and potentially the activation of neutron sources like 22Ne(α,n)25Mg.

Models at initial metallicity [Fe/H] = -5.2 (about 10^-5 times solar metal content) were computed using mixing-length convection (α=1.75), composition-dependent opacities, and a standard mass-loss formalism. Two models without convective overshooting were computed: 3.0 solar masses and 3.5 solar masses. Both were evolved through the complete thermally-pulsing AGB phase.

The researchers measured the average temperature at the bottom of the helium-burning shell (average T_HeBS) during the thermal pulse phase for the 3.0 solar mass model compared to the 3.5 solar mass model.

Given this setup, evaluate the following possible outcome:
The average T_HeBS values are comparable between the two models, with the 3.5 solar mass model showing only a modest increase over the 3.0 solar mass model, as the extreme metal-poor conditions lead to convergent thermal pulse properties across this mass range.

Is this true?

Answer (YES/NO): NO